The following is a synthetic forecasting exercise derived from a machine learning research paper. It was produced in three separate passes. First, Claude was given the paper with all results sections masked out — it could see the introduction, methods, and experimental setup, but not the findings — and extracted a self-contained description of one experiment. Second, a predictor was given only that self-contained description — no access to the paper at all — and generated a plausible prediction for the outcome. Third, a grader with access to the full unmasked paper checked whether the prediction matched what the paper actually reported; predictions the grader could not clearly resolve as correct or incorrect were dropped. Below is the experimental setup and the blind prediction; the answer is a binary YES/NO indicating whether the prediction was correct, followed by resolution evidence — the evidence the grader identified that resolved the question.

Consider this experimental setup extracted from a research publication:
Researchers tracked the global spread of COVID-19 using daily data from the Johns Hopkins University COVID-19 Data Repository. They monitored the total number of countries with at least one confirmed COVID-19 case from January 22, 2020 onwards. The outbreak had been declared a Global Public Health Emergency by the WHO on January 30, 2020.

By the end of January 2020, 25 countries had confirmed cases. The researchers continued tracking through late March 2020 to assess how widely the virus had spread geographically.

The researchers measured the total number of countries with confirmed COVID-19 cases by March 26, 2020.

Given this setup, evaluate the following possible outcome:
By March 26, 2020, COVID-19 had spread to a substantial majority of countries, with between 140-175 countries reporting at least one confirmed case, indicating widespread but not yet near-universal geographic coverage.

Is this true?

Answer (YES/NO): YES